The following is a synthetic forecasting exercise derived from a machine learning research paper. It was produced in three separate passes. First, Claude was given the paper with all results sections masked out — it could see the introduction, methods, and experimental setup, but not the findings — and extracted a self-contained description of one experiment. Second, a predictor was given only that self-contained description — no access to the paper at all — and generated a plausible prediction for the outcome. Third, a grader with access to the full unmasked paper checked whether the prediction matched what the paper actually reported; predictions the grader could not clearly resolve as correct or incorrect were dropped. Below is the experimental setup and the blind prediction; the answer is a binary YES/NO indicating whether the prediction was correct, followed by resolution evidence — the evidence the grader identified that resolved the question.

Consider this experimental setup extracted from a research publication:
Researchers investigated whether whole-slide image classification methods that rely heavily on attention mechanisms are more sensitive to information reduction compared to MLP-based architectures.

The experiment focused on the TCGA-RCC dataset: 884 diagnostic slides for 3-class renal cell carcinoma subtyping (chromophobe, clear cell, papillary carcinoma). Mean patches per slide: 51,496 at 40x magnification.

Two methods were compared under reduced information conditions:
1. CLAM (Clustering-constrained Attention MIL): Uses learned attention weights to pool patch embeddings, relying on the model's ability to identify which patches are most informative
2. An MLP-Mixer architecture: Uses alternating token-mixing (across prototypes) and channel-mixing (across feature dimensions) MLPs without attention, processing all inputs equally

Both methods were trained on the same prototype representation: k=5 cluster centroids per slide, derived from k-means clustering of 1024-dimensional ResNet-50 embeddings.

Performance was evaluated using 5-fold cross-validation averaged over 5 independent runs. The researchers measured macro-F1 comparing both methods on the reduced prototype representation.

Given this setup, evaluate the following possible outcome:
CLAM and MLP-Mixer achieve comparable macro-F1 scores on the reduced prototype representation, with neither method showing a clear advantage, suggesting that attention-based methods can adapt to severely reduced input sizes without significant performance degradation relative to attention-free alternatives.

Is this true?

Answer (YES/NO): NO